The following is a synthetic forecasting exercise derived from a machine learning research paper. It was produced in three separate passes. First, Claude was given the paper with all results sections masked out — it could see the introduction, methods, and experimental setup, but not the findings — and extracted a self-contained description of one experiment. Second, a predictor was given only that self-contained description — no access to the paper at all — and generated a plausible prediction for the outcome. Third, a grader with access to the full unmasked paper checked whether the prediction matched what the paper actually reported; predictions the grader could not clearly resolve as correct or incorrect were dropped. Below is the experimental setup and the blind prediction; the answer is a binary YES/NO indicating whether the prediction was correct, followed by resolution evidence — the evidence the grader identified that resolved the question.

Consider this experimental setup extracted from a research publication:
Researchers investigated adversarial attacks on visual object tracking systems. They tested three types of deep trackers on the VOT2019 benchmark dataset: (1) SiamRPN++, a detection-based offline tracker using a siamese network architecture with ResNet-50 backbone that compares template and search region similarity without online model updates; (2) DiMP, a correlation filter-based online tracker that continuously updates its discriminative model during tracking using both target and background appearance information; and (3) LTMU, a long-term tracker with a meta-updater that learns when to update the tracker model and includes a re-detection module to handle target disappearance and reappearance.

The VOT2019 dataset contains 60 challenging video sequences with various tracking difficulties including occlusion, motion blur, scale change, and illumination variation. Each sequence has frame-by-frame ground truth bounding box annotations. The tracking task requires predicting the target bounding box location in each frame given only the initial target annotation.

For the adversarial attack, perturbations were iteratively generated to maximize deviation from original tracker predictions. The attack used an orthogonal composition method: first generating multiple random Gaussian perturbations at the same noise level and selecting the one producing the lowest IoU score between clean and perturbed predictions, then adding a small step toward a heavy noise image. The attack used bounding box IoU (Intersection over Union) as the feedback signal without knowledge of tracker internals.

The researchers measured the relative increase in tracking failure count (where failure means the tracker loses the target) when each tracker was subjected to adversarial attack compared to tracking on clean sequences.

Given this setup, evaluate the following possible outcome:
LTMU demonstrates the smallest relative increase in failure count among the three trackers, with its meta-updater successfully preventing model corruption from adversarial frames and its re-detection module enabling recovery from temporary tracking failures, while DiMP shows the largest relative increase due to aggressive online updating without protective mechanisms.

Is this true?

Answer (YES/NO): NO